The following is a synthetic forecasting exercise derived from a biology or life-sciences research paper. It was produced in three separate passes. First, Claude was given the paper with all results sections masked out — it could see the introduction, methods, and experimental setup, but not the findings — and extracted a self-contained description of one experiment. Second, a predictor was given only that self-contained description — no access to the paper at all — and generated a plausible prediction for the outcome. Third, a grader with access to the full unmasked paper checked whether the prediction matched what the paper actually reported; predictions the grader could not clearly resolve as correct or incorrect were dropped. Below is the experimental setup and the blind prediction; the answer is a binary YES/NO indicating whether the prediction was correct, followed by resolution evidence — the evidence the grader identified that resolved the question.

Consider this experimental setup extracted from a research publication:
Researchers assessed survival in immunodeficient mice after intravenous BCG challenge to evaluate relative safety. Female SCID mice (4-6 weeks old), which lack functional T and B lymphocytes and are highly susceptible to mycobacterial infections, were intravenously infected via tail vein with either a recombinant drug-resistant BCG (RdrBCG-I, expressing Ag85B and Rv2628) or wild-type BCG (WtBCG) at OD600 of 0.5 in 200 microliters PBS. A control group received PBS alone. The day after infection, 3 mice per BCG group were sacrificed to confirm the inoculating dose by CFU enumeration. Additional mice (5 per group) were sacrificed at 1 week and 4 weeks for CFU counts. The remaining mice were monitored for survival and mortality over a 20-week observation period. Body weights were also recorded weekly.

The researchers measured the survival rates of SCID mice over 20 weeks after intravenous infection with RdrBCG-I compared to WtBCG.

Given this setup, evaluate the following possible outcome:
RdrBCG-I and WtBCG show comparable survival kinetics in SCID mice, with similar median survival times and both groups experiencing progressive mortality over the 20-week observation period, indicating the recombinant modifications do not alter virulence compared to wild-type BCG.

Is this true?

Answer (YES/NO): NO